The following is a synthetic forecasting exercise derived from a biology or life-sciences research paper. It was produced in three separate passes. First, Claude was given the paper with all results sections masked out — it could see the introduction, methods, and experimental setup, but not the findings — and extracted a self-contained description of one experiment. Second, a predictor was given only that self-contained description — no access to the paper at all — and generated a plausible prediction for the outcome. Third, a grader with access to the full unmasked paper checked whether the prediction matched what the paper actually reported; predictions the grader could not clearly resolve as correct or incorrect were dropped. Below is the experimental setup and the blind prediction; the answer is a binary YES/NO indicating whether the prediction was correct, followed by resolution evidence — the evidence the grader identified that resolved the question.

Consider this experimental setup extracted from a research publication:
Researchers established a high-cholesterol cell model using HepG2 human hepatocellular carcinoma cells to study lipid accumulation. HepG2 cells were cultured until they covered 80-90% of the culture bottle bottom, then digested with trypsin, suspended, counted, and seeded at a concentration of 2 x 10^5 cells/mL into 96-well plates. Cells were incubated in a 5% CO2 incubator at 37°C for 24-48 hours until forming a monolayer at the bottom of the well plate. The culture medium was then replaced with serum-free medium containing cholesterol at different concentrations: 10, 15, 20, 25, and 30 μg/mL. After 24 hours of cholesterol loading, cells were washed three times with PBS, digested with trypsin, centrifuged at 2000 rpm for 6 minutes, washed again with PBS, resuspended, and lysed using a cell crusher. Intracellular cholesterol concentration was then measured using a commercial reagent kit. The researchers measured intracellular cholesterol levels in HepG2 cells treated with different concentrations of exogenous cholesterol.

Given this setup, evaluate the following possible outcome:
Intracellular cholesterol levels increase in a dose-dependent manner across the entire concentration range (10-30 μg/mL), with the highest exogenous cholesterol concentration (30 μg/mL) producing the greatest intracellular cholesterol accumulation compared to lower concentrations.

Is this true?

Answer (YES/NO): NO